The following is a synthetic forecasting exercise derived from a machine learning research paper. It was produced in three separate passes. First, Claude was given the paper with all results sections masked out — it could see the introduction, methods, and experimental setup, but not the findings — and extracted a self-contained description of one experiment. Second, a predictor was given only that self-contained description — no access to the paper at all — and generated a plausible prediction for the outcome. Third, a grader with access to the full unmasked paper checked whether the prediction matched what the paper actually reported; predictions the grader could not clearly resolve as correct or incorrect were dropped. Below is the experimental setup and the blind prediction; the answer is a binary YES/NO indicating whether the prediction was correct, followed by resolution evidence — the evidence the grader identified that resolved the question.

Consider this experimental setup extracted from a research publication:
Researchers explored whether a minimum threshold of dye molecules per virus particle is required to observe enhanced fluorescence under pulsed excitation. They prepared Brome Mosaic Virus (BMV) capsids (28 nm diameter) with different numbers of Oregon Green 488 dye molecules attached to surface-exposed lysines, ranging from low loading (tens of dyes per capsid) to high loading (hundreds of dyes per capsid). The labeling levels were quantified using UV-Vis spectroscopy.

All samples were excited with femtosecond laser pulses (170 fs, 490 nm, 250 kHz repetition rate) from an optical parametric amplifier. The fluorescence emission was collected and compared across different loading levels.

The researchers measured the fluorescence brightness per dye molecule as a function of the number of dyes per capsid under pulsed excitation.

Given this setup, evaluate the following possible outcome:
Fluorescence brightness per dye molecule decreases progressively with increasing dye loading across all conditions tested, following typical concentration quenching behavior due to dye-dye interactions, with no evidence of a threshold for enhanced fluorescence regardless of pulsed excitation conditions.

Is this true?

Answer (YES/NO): NO